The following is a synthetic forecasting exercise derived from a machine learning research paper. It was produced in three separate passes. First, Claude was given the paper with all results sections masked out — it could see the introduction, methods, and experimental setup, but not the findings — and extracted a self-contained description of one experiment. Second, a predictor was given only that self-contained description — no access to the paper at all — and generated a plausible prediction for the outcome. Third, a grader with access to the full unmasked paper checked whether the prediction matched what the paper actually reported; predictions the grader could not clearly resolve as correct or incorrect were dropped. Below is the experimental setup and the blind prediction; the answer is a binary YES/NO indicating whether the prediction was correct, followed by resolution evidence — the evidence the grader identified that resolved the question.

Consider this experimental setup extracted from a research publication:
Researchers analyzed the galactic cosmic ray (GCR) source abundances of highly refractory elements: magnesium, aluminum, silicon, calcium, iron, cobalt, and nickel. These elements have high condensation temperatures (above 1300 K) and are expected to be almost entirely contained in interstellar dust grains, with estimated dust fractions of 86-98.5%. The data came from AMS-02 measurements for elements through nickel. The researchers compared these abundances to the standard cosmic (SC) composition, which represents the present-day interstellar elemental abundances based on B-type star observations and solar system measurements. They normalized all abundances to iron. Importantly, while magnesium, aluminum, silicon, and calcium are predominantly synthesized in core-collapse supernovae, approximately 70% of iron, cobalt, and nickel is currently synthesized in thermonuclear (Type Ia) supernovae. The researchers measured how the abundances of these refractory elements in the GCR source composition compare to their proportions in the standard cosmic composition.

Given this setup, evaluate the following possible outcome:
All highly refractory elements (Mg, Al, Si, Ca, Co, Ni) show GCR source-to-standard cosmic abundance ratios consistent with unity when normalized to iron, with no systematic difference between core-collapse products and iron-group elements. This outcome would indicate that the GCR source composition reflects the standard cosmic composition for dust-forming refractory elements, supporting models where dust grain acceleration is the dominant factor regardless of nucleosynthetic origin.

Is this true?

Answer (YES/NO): YES